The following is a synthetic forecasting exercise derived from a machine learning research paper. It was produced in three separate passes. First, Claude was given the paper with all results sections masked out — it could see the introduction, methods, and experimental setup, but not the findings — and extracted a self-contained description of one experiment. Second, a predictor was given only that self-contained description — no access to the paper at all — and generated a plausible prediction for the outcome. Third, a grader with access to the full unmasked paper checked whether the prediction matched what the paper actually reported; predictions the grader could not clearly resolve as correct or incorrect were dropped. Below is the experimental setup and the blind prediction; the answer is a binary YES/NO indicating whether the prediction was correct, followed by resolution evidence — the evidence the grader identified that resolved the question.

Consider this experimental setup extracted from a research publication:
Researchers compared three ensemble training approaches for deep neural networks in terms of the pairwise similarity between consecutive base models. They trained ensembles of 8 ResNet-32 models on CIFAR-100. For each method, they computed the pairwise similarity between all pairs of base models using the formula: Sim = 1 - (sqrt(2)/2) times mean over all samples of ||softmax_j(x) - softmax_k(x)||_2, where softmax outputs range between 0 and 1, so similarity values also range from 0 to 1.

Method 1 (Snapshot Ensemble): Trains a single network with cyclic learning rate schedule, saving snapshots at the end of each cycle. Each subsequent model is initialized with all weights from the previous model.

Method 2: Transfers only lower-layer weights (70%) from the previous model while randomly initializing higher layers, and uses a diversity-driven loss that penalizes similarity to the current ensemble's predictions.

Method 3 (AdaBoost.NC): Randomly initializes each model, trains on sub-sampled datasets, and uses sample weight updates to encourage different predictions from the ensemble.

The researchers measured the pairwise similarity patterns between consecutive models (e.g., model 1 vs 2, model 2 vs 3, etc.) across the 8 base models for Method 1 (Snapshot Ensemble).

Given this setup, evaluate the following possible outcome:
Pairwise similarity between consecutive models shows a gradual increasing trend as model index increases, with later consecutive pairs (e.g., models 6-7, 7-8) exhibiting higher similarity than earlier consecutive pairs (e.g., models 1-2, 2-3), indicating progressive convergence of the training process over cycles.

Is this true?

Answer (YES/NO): YES